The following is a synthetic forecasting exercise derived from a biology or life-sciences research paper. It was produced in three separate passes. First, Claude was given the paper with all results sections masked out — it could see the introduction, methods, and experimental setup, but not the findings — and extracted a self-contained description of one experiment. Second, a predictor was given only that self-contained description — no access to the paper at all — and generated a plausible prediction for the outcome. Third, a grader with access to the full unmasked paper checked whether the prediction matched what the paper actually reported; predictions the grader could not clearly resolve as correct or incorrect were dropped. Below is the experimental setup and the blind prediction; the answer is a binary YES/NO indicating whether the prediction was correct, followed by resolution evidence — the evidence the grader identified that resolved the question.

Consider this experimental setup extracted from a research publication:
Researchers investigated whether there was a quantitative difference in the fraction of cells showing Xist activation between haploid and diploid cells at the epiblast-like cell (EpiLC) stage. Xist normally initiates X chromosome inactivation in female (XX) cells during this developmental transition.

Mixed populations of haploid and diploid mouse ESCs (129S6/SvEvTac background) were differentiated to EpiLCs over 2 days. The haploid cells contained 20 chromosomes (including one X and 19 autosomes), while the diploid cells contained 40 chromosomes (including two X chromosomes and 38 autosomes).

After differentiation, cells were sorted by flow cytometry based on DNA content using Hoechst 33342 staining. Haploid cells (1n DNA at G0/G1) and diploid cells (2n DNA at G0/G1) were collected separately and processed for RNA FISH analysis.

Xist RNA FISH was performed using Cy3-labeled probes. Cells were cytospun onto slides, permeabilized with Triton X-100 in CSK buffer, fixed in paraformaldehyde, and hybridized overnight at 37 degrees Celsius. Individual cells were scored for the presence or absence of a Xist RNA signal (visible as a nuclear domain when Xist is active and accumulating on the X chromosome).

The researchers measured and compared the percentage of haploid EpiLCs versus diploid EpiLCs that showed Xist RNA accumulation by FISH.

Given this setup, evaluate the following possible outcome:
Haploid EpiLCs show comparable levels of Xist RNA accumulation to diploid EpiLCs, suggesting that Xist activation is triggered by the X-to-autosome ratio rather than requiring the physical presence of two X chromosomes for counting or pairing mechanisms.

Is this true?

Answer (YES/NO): YES